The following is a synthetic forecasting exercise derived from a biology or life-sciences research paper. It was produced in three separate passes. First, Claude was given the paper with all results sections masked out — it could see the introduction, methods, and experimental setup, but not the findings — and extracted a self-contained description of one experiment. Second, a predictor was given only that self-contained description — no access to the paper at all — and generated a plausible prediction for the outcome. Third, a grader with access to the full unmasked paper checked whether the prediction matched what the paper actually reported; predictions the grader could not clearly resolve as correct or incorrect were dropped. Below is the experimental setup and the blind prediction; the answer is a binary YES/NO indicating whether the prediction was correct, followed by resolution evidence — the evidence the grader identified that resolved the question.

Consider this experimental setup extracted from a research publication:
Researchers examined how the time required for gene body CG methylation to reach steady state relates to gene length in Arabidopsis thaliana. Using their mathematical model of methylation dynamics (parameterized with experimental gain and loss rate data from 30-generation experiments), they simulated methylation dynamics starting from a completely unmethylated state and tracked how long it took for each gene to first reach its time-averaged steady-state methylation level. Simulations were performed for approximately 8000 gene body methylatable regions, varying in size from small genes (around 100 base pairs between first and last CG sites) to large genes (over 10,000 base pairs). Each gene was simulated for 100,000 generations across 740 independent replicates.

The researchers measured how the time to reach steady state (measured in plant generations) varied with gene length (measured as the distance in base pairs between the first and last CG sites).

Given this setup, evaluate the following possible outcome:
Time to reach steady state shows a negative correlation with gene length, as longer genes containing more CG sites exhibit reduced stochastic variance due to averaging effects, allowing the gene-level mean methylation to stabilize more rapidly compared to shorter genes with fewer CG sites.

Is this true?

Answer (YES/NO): NO